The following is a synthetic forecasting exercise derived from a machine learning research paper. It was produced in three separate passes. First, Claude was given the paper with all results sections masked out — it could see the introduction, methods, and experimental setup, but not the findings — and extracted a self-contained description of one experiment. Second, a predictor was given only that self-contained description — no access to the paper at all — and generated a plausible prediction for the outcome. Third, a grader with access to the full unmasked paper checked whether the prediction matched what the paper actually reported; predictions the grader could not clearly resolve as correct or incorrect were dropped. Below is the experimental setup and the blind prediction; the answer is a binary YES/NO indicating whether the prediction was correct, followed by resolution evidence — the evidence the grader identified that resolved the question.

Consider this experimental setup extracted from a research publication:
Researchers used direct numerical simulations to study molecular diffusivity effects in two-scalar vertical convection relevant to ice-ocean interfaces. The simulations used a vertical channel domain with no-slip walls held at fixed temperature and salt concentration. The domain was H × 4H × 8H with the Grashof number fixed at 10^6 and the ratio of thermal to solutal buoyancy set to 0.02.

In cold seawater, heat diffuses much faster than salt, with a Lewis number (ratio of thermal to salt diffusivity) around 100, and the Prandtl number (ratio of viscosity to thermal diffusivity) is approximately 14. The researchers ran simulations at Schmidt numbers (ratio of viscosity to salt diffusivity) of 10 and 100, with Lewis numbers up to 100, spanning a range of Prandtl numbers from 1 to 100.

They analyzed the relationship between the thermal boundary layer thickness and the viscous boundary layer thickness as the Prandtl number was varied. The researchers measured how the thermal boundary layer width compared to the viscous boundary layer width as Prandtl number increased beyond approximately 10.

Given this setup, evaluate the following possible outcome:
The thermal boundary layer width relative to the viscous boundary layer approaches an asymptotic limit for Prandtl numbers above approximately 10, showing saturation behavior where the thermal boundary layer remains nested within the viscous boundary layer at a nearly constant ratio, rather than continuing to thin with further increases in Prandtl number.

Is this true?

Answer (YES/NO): NO